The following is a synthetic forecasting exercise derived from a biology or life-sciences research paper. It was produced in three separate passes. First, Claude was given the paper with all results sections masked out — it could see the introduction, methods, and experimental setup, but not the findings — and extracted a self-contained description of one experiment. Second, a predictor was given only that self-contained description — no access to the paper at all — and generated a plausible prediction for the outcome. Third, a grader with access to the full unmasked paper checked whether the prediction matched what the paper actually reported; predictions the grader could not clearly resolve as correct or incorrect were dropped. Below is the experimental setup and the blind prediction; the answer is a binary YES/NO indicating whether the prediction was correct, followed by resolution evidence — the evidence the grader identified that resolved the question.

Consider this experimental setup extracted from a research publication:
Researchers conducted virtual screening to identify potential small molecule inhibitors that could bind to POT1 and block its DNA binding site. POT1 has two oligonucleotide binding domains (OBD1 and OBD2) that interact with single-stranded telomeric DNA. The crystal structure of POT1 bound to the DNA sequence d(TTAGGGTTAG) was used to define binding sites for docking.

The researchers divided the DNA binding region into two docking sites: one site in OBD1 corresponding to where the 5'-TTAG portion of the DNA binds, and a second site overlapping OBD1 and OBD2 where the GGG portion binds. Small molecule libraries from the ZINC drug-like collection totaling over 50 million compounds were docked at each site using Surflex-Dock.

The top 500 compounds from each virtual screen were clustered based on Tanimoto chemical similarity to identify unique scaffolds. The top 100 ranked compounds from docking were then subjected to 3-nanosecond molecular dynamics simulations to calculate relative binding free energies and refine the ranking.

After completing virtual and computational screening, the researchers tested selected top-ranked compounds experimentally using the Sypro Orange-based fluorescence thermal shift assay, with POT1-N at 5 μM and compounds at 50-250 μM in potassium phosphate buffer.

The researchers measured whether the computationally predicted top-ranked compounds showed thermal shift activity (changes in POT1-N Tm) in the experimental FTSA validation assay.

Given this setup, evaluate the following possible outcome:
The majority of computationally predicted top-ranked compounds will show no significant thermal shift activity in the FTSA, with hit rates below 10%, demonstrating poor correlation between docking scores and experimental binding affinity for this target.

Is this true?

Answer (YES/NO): YES